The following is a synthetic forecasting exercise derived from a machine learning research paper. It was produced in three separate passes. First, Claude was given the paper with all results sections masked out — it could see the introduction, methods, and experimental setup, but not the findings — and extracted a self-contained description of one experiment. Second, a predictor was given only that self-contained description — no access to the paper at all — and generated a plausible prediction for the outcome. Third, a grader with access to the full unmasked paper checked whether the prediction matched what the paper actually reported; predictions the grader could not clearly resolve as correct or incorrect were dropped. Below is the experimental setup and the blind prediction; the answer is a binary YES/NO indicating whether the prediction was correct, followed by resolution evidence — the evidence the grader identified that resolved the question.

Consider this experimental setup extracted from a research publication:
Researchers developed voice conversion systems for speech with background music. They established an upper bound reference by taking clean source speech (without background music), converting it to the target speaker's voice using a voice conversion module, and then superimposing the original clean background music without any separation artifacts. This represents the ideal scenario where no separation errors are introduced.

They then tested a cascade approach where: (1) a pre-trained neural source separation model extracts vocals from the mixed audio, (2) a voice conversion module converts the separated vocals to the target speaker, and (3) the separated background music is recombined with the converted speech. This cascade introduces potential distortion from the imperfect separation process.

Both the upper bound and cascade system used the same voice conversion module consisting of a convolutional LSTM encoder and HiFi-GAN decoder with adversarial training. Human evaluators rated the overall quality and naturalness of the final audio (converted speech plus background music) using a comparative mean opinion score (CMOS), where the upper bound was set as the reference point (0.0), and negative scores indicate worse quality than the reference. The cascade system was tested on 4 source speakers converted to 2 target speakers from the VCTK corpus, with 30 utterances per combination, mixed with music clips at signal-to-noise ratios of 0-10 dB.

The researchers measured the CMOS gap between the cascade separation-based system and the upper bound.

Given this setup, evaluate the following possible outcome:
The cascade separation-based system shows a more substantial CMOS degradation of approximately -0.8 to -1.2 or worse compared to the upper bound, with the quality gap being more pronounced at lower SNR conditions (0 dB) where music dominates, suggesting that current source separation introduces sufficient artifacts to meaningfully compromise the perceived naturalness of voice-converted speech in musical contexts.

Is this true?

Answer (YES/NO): NO